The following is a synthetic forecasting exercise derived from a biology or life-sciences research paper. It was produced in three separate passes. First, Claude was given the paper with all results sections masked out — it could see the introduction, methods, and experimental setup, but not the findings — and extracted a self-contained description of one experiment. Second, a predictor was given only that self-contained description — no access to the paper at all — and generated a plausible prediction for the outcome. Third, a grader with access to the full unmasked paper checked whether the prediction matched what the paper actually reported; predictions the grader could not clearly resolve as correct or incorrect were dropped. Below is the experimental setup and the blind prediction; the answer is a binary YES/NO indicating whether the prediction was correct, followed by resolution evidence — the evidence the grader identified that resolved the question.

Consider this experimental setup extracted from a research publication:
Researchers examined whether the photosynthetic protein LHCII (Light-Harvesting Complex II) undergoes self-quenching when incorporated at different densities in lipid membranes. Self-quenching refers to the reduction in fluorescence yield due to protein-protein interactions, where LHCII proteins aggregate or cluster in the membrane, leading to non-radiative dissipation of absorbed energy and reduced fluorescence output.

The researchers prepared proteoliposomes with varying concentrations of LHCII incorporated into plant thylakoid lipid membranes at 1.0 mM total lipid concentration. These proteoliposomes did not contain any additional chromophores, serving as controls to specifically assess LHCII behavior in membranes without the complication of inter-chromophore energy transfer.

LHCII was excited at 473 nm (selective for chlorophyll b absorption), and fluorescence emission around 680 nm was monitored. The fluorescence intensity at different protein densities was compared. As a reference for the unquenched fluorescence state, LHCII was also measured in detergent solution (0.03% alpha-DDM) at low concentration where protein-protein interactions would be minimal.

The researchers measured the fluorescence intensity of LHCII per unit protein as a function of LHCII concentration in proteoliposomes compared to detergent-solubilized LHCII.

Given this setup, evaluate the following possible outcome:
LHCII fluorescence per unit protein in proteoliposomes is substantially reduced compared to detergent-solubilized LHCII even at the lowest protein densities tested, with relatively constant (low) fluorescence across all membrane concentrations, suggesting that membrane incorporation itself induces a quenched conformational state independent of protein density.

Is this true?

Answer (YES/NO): NO